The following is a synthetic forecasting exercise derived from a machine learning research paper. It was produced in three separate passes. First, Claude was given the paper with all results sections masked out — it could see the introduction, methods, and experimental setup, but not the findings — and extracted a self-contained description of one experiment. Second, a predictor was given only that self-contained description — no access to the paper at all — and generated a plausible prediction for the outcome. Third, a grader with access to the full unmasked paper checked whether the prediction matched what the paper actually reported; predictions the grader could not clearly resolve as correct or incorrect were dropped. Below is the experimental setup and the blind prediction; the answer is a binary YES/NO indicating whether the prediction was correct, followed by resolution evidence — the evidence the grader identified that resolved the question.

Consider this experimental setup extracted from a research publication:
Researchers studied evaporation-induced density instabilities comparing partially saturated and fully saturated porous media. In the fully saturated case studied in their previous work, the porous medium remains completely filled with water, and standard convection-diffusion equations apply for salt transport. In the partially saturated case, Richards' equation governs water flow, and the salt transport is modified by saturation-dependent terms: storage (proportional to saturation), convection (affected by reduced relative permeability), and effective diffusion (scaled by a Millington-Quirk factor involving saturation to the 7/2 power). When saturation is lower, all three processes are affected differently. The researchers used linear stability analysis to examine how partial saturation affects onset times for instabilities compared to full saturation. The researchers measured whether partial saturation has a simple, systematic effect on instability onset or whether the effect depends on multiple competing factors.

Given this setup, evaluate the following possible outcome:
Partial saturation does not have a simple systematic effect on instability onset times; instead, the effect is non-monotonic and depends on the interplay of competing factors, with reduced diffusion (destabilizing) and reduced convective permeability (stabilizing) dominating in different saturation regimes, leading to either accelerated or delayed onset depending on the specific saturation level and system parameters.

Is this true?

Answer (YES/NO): YES